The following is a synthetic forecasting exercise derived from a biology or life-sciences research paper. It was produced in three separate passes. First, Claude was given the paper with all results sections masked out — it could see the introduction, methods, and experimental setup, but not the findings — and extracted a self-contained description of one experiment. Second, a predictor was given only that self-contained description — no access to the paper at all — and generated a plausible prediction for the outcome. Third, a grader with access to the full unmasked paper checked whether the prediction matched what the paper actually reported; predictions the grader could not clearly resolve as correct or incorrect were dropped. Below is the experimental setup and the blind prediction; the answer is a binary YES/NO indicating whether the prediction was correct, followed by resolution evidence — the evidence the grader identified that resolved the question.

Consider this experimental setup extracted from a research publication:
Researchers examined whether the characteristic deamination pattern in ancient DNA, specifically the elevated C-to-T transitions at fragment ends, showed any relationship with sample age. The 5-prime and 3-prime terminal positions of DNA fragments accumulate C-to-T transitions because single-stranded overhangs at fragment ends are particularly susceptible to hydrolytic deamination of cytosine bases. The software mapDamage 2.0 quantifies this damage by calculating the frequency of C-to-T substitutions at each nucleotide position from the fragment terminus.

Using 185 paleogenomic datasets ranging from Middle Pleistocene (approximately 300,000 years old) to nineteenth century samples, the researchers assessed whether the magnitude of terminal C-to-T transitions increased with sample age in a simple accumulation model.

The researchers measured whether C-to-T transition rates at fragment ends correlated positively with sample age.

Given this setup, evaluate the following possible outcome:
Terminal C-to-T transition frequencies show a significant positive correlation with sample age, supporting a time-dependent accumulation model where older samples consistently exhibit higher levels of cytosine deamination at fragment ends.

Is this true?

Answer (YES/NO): YES